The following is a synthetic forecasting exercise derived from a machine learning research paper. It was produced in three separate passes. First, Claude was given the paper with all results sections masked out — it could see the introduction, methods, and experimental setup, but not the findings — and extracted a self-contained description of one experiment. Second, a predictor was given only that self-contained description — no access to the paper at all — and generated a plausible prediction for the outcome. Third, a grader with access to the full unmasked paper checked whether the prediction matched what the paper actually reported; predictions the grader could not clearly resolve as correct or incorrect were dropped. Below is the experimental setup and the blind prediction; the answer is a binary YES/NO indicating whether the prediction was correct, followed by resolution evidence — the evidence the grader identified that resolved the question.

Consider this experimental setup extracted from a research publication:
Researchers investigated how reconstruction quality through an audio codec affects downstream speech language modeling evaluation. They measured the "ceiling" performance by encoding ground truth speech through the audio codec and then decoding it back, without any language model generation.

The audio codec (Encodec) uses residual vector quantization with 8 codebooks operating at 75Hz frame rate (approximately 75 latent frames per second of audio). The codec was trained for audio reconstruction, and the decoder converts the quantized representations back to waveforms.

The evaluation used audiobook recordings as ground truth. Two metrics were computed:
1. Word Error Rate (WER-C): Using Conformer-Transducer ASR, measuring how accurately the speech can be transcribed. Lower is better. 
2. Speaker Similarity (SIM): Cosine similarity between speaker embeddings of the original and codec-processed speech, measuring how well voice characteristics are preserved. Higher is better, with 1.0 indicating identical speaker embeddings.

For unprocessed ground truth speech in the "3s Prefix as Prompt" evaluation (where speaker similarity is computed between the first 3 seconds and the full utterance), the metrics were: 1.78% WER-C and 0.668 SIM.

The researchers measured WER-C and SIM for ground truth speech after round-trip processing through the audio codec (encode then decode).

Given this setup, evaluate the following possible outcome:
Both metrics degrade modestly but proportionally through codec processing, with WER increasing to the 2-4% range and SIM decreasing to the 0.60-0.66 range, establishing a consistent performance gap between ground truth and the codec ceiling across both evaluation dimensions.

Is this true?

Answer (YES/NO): NO